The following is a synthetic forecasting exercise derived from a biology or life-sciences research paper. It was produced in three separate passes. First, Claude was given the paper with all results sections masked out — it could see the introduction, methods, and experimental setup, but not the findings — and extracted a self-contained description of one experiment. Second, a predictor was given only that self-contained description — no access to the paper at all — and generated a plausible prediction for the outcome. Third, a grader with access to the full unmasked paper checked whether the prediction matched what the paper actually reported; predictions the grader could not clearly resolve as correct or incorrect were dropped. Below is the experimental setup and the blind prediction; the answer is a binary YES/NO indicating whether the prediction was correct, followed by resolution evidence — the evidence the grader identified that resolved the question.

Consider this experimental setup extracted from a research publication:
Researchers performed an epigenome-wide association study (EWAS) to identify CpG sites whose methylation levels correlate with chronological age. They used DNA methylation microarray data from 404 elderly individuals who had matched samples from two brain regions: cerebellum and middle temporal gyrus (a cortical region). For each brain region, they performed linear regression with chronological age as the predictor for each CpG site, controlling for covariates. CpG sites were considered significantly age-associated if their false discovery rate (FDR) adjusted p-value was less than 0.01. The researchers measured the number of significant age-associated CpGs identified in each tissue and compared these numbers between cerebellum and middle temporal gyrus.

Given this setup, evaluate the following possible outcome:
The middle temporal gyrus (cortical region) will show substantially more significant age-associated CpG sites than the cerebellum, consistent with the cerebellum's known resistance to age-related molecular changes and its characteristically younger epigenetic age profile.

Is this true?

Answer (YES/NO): YES